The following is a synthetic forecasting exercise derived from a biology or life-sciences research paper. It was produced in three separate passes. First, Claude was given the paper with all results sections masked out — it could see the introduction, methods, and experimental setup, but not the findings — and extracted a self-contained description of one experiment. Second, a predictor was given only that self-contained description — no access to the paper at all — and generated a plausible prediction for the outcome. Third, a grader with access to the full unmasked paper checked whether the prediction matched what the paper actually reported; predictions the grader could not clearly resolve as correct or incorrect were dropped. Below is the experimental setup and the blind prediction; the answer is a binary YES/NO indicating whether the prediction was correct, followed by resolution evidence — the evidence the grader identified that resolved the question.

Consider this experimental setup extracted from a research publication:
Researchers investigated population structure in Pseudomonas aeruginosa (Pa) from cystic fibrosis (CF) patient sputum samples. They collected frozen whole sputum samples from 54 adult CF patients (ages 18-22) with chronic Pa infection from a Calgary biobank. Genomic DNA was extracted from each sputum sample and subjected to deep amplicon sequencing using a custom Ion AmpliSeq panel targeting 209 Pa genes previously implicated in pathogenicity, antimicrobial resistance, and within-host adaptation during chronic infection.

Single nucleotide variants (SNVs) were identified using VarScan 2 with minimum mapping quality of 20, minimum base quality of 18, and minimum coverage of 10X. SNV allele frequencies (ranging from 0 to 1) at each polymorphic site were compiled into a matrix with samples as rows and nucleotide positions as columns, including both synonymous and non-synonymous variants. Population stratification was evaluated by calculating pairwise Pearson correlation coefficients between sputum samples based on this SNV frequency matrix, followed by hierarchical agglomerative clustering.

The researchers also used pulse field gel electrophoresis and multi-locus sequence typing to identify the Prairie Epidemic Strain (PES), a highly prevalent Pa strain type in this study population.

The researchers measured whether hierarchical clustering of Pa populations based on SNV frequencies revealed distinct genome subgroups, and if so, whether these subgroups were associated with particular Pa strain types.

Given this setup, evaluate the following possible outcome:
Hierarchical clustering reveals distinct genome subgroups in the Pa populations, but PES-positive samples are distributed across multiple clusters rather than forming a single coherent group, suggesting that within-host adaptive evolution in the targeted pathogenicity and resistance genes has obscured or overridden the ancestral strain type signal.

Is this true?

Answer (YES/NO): NO